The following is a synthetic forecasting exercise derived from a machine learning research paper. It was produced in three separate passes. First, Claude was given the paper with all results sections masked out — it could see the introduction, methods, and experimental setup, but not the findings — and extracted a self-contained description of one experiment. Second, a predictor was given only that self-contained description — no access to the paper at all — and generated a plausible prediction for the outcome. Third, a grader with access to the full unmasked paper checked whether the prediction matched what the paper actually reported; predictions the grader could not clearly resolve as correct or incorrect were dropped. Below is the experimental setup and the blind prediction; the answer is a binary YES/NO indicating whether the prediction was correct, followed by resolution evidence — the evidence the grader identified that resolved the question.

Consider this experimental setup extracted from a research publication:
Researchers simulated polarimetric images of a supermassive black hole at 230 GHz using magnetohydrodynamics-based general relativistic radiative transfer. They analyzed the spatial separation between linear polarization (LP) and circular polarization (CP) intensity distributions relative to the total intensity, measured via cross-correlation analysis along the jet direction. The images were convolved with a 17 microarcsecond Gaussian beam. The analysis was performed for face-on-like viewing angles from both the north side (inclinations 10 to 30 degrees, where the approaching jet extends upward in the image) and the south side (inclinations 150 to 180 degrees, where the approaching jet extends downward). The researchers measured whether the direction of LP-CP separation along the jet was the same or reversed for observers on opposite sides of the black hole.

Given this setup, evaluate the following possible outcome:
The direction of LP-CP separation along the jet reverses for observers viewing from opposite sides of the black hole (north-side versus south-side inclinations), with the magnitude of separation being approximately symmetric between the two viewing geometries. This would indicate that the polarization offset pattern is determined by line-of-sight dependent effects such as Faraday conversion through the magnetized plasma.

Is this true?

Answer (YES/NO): YES